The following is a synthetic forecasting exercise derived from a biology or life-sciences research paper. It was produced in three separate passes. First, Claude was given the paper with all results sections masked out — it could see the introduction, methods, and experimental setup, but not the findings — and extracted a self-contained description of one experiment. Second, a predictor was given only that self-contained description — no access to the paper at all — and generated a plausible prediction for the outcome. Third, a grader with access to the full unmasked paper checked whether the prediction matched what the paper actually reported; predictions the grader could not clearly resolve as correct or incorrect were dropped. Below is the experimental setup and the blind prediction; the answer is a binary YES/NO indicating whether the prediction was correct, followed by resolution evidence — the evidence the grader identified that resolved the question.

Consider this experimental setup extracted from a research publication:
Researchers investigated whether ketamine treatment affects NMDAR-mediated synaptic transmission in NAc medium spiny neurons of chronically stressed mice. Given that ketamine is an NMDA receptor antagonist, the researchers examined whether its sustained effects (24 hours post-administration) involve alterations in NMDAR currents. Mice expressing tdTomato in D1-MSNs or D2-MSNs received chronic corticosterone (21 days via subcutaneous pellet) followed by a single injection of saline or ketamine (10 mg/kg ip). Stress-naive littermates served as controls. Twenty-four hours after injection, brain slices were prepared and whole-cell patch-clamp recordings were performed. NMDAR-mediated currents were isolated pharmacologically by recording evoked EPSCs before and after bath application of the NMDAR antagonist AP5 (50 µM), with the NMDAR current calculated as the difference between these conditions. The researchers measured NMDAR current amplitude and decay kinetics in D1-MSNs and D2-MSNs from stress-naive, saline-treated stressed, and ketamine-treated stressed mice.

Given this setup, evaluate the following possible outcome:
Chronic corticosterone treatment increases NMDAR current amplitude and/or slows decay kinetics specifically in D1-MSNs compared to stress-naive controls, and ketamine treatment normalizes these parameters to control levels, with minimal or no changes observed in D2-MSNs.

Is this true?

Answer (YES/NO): NO